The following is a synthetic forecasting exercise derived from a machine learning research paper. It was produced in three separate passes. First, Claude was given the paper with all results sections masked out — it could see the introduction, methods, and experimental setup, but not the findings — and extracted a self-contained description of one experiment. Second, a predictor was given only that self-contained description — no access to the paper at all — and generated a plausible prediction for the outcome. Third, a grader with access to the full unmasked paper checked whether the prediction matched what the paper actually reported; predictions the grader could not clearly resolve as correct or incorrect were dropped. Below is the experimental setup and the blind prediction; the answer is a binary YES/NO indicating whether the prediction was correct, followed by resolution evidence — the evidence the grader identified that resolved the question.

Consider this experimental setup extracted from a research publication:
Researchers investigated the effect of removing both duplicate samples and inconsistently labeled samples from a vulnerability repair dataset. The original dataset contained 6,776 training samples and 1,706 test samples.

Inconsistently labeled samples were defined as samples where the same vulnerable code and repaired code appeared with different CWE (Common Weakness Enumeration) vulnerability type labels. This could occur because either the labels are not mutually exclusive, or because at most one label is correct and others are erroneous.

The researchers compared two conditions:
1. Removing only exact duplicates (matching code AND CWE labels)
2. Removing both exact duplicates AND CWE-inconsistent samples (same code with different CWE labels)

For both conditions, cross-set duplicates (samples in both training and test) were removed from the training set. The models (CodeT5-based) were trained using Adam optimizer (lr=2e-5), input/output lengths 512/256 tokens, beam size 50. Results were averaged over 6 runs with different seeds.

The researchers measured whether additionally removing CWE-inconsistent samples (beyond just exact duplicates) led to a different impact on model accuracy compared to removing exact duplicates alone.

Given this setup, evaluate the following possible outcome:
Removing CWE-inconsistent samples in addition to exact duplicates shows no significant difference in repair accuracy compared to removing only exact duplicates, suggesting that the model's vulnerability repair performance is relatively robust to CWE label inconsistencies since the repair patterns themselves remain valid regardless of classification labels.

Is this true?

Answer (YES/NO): NO